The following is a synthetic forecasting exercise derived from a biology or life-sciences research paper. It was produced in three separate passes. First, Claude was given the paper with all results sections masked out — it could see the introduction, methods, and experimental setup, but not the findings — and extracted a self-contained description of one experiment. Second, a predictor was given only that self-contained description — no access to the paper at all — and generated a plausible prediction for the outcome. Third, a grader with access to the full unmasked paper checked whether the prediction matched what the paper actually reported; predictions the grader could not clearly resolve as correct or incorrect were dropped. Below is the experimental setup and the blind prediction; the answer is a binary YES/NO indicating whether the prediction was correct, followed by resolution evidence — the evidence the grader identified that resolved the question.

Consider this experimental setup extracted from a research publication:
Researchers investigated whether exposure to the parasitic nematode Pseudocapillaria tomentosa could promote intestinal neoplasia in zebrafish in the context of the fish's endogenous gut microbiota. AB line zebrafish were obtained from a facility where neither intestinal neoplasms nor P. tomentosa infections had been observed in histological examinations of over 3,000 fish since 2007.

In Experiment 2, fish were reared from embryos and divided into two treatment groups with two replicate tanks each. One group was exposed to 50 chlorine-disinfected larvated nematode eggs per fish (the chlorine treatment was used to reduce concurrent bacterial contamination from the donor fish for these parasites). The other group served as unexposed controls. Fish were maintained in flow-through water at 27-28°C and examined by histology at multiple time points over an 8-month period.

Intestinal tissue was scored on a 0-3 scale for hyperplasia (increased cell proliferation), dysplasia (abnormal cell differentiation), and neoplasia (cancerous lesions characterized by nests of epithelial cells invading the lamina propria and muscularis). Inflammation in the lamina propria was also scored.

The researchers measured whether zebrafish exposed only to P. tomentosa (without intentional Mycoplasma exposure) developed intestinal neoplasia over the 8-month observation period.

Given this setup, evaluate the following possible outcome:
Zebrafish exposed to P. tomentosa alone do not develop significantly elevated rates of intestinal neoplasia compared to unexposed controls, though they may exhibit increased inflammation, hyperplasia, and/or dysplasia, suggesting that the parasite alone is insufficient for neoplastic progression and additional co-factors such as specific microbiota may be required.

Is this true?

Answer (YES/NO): NO